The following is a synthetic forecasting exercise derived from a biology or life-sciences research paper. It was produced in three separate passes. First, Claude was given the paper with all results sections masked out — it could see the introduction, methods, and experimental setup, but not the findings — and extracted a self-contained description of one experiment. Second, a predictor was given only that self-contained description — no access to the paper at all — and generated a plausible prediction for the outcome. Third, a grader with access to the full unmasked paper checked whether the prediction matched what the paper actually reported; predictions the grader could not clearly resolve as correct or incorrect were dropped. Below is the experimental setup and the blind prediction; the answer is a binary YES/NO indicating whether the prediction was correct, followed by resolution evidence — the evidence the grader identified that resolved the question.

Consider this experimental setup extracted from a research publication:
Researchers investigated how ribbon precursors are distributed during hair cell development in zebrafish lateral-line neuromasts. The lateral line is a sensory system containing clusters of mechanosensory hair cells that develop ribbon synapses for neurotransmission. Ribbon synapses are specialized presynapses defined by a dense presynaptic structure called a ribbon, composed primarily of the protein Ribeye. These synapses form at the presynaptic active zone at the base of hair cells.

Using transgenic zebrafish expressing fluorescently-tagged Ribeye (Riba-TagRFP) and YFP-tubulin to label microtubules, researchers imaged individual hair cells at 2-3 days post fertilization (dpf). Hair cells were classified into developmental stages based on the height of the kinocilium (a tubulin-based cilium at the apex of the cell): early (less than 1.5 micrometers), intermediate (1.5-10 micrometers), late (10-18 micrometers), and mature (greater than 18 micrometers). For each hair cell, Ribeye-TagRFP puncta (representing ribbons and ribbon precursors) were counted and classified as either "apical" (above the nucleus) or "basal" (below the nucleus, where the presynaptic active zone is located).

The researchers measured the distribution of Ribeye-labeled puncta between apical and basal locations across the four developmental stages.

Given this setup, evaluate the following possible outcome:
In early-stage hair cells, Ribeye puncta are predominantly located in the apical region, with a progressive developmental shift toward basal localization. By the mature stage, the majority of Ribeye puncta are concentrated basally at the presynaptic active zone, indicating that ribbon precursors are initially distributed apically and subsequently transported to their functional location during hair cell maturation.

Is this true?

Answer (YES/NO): YES